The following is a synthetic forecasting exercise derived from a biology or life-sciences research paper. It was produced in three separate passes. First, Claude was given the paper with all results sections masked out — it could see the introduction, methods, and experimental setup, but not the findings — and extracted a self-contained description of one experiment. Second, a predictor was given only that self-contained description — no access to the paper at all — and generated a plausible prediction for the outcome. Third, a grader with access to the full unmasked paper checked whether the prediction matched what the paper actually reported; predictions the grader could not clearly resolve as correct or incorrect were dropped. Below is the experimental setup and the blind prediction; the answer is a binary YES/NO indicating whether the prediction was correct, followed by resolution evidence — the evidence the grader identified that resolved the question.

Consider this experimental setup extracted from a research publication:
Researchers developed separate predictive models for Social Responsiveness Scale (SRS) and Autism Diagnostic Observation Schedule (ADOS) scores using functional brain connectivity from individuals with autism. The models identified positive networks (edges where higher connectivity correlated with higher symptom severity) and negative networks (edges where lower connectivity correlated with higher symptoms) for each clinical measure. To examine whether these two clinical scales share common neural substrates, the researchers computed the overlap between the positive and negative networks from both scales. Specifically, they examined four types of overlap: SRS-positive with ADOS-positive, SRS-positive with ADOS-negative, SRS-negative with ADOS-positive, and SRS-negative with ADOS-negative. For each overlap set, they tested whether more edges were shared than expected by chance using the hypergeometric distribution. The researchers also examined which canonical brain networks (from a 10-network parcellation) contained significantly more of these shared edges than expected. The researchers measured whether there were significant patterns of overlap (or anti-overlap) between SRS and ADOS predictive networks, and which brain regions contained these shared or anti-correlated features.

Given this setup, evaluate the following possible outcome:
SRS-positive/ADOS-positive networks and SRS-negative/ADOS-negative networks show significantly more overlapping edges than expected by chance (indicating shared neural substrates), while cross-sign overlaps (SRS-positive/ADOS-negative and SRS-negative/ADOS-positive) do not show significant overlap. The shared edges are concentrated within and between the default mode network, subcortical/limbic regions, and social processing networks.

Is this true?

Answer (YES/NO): NO